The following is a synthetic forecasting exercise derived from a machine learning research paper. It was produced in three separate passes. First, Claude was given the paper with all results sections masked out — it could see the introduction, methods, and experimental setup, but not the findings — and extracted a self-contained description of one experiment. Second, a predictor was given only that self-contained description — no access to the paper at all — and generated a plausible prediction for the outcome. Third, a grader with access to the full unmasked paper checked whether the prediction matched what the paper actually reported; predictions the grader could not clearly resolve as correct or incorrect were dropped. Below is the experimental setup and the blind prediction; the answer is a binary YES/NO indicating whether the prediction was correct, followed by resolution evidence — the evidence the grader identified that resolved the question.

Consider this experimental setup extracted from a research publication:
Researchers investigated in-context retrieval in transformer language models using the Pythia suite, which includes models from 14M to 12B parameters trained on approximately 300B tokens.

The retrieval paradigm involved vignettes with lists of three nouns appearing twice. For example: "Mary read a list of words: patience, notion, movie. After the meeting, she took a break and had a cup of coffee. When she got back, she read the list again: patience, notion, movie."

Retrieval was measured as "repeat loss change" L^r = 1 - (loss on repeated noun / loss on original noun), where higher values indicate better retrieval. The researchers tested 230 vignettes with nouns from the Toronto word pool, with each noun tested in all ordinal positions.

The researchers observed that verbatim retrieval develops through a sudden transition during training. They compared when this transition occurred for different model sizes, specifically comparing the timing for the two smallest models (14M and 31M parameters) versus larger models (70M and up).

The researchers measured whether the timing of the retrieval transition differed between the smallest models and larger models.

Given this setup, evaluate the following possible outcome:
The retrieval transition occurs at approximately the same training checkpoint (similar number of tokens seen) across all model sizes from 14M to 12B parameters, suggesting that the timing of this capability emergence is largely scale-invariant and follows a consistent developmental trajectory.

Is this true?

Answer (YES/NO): NO